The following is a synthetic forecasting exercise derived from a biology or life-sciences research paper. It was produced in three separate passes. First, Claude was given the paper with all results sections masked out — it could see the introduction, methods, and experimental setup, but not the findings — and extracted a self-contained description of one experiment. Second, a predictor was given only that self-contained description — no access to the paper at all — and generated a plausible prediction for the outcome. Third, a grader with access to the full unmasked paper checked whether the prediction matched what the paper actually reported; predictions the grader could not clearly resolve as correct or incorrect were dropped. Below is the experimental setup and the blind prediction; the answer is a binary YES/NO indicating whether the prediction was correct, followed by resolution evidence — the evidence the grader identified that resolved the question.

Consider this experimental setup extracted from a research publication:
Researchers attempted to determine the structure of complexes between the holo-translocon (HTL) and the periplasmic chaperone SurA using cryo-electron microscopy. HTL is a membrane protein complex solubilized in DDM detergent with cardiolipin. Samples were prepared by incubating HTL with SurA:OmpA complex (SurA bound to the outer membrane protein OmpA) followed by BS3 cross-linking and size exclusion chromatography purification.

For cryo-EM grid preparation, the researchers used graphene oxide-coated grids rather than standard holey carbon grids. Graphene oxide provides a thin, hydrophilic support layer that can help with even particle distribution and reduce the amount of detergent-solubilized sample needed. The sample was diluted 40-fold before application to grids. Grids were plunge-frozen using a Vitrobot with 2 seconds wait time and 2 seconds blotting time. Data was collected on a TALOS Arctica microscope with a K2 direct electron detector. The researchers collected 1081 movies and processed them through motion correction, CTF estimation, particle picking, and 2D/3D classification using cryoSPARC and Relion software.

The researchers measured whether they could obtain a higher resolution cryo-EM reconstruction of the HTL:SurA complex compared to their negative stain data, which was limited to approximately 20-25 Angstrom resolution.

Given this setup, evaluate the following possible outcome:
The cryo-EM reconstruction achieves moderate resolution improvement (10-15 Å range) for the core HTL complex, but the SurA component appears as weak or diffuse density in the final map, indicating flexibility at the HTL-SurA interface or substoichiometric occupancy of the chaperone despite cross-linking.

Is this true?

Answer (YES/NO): NO